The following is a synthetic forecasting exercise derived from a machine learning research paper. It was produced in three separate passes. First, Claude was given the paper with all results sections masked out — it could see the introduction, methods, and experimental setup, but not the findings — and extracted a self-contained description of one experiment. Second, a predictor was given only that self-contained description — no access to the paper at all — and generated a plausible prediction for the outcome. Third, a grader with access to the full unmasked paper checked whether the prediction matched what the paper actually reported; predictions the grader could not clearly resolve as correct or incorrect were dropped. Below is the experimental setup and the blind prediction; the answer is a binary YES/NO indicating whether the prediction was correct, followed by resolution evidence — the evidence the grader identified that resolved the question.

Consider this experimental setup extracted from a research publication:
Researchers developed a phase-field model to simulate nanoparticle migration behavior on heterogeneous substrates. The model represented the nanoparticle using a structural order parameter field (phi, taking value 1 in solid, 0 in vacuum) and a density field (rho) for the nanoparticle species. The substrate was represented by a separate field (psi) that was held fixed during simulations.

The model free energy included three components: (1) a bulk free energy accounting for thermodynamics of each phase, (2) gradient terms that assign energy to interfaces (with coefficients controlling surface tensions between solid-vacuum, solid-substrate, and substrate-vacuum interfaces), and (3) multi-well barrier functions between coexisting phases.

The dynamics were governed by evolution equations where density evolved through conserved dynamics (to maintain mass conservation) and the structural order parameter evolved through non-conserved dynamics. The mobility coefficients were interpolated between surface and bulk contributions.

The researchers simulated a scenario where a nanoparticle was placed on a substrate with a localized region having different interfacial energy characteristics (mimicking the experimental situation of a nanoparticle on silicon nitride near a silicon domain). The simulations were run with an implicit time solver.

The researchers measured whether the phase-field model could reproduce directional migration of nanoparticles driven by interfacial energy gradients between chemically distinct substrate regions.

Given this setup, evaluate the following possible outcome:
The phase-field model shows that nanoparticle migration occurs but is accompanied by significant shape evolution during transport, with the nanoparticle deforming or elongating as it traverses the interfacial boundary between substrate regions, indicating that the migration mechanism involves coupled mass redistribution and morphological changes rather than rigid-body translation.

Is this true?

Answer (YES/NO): NO